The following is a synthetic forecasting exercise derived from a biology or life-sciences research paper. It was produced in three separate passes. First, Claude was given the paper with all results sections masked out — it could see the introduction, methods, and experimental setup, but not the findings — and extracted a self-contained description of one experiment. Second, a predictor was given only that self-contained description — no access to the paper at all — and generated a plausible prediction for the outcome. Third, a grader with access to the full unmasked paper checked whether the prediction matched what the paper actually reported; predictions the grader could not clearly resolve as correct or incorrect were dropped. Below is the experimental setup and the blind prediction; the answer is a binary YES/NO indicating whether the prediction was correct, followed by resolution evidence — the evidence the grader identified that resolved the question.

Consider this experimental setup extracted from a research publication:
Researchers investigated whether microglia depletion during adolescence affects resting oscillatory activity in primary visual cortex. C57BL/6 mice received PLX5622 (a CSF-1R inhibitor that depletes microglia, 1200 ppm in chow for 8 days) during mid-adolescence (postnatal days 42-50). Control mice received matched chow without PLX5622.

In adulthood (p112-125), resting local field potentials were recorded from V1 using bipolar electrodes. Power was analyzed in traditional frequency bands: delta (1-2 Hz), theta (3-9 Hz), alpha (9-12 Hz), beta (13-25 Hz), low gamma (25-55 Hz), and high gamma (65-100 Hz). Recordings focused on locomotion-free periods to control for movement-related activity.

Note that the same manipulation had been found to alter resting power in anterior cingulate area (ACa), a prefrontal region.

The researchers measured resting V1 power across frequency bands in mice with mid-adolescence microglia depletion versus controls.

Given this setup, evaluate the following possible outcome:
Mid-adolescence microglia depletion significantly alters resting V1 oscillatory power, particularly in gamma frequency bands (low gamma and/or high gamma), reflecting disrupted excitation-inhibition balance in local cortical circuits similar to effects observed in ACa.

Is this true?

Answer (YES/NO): NO